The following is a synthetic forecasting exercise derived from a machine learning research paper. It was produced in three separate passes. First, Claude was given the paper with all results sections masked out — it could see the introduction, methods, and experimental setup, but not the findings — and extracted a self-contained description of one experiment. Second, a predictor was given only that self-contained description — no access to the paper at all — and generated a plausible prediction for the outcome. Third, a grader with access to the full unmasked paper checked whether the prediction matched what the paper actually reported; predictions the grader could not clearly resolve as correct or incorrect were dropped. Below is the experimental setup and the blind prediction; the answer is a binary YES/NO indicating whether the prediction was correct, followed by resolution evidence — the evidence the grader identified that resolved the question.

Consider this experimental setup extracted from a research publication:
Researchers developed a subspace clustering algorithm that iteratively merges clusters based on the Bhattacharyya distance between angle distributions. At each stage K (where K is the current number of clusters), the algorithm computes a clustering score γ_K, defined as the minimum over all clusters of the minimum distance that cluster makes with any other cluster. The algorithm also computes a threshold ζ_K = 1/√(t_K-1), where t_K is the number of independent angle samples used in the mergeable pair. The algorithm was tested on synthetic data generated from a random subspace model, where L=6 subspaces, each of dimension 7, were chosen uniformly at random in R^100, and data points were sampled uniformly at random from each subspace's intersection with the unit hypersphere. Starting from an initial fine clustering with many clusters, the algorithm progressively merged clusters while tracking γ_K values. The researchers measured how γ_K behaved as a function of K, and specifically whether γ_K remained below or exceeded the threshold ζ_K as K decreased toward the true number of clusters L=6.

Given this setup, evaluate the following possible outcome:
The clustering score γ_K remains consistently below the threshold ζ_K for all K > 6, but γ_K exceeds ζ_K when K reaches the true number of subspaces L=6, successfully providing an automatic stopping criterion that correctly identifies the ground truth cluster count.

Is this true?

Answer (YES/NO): YES